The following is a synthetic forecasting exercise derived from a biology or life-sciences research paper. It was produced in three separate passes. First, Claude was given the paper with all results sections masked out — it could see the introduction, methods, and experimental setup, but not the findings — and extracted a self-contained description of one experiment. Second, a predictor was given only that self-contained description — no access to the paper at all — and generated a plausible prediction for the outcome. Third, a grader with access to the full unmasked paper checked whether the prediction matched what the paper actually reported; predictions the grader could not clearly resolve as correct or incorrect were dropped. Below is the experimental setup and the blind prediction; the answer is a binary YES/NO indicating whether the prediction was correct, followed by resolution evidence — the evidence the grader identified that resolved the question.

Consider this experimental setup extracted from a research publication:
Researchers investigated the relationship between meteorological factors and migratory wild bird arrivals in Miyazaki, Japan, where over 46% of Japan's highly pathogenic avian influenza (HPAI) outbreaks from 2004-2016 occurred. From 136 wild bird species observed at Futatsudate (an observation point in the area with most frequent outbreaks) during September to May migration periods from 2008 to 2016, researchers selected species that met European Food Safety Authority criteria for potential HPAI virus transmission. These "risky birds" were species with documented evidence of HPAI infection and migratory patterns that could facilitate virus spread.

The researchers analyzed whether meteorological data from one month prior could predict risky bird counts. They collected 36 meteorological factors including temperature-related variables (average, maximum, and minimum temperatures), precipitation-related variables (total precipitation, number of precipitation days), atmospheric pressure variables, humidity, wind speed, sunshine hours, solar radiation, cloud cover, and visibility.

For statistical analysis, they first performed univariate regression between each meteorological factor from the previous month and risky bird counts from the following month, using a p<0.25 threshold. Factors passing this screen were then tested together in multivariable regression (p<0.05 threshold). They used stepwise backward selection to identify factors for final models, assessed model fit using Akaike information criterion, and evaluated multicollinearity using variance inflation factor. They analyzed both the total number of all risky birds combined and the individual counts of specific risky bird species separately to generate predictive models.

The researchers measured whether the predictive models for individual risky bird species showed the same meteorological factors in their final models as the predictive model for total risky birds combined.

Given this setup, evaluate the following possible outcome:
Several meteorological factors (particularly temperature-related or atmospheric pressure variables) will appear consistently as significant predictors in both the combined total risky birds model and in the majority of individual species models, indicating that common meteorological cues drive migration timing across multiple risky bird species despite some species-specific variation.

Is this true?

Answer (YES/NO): NO